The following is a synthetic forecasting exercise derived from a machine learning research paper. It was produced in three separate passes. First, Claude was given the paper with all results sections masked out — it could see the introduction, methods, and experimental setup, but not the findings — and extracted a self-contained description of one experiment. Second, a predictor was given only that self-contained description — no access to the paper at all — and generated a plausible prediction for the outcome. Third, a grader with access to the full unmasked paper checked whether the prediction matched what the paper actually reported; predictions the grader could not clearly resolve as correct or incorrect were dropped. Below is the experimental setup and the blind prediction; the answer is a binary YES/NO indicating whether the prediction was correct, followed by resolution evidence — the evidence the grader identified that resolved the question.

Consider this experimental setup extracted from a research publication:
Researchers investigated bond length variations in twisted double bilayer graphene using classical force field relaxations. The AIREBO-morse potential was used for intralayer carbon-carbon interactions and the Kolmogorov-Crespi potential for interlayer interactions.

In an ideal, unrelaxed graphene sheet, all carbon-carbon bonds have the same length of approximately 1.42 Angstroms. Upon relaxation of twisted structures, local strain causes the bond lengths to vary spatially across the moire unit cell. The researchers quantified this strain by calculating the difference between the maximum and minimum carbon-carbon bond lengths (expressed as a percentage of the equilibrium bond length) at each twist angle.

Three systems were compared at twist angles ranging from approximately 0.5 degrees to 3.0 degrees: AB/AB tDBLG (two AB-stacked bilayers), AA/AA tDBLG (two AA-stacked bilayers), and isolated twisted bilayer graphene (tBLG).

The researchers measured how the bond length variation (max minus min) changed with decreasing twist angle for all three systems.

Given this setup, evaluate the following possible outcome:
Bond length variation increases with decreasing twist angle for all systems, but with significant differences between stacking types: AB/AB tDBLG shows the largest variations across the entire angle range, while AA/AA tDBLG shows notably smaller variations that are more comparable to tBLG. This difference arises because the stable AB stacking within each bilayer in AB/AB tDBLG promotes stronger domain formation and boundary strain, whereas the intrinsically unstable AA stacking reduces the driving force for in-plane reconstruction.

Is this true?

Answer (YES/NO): NO